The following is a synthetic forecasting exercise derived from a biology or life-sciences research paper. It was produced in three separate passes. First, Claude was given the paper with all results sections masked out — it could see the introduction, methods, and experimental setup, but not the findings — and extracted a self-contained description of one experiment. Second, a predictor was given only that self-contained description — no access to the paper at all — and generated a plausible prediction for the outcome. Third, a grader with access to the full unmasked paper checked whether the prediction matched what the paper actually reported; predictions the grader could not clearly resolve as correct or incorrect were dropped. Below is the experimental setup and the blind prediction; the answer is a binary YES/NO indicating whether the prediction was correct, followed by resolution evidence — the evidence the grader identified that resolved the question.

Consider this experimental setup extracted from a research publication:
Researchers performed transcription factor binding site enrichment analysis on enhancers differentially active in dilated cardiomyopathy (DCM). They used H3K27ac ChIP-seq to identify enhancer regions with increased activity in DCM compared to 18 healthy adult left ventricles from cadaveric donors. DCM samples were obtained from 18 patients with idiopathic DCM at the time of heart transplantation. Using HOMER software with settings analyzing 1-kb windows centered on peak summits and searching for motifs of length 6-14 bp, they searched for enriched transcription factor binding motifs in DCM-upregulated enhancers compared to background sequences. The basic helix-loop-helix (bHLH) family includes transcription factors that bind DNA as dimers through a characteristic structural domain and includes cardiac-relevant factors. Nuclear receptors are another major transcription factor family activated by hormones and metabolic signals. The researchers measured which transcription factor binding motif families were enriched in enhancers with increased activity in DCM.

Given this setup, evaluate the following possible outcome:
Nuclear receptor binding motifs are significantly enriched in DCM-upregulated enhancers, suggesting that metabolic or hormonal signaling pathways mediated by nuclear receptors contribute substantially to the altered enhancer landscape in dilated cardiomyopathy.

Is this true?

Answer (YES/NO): NO